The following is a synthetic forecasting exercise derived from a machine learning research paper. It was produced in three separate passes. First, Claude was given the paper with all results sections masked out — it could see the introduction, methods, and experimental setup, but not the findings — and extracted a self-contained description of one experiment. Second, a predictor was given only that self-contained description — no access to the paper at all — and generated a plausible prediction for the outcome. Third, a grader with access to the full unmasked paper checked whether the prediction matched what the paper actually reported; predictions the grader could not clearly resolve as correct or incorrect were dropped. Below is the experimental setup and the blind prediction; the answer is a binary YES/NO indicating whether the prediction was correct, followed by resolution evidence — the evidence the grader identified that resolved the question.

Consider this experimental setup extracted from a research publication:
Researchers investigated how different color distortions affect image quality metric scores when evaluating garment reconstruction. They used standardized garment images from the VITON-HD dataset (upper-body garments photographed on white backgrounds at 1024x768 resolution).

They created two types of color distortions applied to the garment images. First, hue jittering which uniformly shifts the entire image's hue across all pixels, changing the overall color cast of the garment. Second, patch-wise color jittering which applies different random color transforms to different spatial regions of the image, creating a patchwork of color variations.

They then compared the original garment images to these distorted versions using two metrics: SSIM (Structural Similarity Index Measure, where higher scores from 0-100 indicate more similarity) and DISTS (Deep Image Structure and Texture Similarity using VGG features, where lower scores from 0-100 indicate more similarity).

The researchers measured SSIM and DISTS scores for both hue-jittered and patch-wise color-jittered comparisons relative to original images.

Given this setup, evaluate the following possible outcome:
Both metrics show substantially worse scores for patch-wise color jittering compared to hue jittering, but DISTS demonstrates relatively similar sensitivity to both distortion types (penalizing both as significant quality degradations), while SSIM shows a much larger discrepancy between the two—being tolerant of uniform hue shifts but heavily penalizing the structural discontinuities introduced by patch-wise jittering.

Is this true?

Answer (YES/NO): NO